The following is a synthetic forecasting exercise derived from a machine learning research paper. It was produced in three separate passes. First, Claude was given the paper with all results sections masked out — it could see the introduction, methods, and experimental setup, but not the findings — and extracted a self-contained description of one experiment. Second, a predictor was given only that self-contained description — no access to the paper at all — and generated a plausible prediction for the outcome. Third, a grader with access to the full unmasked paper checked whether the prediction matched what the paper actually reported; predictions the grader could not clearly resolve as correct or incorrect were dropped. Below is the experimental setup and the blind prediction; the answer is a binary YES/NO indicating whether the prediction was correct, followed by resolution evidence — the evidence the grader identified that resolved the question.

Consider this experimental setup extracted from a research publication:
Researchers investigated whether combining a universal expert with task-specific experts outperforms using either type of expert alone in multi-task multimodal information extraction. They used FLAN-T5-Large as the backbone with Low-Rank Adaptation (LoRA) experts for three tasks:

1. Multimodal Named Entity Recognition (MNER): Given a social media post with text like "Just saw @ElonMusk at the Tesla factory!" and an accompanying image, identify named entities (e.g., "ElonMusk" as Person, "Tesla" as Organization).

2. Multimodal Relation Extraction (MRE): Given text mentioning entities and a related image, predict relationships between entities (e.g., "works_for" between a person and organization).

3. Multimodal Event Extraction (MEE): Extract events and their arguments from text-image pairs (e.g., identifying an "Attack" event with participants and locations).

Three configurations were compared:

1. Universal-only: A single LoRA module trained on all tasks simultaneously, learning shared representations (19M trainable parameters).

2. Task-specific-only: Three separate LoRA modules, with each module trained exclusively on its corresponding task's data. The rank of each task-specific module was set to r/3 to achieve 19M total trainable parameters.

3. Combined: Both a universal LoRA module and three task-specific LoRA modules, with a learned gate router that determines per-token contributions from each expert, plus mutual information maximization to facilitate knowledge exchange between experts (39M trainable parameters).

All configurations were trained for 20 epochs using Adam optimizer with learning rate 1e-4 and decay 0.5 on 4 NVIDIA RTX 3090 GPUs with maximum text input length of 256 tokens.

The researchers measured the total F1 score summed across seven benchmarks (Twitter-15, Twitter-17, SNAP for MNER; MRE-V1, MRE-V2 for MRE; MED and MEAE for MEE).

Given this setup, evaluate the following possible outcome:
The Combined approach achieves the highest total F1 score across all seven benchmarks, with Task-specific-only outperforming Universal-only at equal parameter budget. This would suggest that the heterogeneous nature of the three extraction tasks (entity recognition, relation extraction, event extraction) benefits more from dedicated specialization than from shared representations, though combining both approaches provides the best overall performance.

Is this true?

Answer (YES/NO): YES